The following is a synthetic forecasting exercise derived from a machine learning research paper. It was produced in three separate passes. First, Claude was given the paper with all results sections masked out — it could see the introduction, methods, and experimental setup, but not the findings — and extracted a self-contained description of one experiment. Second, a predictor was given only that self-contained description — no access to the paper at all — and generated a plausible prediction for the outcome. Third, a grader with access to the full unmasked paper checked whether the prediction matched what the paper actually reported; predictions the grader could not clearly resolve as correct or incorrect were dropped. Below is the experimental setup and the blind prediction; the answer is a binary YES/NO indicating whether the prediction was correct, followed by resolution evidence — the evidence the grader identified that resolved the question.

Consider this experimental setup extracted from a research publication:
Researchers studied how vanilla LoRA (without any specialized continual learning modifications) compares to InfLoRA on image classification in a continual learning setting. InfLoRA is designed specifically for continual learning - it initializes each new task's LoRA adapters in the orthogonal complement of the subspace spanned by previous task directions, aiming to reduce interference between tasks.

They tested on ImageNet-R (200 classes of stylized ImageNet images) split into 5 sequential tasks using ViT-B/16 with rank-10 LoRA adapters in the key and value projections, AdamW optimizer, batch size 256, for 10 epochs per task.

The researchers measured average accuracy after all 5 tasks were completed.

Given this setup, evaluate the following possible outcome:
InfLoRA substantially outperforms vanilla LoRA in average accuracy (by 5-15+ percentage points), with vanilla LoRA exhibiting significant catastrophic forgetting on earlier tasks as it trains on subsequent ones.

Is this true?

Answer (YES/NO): YES